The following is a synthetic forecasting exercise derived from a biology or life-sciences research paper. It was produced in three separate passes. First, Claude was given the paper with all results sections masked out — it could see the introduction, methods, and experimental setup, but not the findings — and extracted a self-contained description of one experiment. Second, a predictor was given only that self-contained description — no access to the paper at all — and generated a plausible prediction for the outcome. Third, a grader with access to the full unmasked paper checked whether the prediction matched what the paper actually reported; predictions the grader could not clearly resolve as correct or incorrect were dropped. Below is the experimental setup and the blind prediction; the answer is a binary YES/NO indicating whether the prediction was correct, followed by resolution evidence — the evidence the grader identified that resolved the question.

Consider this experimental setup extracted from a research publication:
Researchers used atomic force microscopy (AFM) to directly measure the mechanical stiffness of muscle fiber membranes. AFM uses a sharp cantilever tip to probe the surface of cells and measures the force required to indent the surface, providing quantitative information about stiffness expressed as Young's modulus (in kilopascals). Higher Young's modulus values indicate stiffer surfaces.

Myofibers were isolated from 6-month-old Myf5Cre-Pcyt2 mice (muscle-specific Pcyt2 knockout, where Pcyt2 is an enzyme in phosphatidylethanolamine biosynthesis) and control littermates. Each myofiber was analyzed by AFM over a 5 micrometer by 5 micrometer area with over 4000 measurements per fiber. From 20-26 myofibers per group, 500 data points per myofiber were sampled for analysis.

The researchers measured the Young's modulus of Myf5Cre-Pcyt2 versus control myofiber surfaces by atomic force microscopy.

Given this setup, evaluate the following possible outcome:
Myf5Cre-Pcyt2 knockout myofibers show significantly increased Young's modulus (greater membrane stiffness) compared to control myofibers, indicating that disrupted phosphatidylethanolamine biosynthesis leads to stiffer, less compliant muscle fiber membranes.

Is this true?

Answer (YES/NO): NO